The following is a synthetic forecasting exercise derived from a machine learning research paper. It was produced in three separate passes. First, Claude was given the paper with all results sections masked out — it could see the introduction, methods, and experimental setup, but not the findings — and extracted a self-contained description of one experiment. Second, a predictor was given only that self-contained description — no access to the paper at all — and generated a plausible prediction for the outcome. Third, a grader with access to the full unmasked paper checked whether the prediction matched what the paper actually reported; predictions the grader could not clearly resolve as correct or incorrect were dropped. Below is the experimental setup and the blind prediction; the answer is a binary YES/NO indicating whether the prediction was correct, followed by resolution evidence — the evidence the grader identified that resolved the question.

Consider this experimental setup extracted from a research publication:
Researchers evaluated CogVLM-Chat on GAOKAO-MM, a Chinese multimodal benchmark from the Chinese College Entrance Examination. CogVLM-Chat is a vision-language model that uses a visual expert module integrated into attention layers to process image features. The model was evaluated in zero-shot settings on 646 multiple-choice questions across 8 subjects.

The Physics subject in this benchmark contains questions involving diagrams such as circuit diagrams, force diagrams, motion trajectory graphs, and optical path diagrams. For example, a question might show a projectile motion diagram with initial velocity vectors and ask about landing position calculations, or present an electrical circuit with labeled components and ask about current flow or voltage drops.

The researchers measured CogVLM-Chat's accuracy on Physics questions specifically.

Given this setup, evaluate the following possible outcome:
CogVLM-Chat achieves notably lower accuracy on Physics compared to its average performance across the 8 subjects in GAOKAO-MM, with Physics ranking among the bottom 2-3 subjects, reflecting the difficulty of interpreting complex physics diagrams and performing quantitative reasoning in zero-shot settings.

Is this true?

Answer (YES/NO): YES